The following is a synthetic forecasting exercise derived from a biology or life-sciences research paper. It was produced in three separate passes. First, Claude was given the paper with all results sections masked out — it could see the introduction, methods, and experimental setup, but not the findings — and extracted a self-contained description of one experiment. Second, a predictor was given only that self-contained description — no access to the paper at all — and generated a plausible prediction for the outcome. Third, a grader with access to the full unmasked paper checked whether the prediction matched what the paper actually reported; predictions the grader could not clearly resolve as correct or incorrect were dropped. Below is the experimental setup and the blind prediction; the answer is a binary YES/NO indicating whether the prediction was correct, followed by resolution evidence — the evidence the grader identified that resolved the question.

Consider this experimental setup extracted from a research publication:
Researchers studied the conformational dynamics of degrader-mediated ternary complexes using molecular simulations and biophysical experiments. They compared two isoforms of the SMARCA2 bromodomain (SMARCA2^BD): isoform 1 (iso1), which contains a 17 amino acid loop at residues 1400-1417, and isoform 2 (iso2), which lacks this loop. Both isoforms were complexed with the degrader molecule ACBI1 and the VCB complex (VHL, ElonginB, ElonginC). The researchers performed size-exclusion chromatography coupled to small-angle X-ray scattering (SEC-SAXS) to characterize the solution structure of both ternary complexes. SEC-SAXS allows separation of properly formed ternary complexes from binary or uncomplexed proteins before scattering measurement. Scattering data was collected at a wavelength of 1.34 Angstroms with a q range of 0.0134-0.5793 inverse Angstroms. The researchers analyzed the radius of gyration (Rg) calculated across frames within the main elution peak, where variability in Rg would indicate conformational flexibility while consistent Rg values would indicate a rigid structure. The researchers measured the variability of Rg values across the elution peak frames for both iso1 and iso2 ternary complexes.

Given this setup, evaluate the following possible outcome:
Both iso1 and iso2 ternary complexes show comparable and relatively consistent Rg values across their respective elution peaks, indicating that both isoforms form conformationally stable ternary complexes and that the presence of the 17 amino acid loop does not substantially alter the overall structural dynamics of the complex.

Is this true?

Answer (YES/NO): NO